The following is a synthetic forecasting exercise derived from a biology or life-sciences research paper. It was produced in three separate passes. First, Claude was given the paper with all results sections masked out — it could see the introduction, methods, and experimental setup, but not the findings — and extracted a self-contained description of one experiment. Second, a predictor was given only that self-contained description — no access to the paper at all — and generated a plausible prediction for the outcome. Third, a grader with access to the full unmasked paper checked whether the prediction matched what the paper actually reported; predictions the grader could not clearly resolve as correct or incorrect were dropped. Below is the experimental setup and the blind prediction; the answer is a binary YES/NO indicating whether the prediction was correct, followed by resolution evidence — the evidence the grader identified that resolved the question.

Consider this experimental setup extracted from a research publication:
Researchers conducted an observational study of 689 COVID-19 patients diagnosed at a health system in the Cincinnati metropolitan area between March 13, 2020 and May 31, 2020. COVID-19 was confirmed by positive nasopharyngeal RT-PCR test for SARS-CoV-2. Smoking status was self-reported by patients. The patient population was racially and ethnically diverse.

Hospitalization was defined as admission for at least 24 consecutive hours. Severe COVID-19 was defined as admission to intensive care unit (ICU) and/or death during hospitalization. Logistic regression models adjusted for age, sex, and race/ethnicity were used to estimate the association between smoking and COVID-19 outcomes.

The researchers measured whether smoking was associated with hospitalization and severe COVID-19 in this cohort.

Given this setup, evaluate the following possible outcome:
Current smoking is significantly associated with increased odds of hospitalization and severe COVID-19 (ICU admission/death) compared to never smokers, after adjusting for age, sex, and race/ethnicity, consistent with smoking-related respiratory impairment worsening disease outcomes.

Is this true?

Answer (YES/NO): NO